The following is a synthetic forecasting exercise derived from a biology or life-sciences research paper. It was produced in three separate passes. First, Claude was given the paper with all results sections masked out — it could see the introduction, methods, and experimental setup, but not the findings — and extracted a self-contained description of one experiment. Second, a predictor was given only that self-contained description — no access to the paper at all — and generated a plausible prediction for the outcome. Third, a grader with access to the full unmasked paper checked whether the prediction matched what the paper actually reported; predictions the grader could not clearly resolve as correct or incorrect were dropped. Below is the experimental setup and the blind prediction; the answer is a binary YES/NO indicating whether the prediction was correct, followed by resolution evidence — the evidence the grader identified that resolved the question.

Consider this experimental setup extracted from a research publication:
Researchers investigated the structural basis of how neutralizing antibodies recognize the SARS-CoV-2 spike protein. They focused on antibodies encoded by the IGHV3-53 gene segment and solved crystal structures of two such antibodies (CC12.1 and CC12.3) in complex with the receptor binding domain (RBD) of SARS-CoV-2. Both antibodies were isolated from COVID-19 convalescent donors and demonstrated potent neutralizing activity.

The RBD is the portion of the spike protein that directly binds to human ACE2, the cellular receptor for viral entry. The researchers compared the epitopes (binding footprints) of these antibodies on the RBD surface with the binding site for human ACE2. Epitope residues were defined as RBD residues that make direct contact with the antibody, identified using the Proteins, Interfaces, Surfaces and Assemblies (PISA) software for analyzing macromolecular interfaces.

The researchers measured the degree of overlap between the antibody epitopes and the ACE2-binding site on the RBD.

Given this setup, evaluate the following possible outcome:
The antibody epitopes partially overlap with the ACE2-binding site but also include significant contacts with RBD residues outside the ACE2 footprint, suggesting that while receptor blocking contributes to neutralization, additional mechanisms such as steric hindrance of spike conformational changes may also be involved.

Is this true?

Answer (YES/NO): NO